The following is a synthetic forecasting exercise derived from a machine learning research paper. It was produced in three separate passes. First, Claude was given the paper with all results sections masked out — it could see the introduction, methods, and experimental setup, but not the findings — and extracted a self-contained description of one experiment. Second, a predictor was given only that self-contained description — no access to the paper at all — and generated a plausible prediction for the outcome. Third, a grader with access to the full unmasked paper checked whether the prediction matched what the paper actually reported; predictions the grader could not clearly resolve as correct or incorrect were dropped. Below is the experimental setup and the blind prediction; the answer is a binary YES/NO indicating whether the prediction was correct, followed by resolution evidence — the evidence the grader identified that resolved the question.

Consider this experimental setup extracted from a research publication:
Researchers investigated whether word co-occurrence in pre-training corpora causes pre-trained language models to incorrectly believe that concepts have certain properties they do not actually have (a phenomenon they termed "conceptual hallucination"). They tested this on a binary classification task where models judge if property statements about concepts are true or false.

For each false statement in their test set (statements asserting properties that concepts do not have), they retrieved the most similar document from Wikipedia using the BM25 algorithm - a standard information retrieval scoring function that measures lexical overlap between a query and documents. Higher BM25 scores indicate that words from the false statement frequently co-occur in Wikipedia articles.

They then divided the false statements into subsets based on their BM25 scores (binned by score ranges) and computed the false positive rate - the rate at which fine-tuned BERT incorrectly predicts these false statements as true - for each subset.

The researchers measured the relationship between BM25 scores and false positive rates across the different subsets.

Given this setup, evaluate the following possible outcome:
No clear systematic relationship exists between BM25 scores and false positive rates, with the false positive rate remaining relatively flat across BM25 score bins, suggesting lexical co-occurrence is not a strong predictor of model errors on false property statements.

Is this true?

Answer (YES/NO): NO